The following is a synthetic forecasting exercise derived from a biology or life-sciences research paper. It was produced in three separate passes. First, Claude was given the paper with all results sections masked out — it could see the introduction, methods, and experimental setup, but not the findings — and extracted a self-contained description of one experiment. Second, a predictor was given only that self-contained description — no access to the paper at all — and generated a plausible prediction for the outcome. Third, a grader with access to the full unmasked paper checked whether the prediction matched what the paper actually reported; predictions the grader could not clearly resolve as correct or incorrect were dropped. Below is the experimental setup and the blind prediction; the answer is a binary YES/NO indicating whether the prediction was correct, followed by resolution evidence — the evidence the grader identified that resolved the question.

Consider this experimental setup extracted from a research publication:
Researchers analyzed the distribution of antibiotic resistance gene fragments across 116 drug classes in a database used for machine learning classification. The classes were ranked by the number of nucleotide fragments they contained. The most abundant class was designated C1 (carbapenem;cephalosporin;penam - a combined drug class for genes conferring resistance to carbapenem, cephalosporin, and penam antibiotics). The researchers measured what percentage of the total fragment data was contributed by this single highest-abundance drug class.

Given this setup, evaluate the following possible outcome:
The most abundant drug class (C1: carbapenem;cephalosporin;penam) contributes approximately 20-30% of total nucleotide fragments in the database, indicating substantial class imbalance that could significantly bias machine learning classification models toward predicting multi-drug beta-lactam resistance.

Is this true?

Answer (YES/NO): YES